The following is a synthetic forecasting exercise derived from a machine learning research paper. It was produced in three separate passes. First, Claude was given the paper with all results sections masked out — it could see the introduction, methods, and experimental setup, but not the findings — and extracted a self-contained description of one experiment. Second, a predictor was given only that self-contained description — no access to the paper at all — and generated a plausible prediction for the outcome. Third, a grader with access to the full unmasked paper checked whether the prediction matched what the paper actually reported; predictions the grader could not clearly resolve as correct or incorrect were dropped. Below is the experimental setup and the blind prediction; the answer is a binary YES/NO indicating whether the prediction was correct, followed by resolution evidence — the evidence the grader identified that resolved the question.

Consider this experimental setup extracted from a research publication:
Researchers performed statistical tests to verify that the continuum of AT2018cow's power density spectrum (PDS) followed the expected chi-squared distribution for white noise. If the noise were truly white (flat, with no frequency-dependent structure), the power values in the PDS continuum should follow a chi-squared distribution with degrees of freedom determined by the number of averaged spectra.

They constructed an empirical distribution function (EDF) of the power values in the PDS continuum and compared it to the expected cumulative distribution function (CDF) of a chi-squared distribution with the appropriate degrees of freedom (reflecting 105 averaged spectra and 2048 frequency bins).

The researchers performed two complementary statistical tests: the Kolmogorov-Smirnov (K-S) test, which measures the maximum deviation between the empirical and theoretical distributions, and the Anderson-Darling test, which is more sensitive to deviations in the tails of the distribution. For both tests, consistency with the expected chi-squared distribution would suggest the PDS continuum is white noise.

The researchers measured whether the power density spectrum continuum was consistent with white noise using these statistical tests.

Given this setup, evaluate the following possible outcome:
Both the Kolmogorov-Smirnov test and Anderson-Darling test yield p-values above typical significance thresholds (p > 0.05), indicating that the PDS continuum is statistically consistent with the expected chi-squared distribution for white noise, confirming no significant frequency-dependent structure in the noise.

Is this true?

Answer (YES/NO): YES